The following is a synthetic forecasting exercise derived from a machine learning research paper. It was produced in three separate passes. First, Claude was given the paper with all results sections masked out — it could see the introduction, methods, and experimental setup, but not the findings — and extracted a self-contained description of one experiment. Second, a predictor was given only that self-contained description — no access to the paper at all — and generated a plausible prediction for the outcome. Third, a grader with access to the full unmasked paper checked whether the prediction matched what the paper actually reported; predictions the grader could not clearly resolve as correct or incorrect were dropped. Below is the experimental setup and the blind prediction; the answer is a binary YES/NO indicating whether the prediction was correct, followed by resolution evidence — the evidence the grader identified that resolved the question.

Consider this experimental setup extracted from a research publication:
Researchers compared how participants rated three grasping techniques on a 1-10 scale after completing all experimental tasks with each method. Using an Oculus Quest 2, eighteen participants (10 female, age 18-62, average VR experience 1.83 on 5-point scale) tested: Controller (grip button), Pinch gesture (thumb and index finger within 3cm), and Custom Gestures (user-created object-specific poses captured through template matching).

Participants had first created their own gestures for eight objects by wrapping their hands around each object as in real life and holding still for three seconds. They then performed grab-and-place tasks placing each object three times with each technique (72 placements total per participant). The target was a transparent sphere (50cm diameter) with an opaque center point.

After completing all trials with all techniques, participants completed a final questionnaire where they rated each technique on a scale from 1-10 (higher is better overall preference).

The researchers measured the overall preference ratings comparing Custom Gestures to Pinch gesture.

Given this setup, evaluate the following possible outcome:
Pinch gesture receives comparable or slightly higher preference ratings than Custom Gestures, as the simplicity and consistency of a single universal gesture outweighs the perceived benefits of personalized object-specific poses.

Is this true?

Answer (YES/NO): NO